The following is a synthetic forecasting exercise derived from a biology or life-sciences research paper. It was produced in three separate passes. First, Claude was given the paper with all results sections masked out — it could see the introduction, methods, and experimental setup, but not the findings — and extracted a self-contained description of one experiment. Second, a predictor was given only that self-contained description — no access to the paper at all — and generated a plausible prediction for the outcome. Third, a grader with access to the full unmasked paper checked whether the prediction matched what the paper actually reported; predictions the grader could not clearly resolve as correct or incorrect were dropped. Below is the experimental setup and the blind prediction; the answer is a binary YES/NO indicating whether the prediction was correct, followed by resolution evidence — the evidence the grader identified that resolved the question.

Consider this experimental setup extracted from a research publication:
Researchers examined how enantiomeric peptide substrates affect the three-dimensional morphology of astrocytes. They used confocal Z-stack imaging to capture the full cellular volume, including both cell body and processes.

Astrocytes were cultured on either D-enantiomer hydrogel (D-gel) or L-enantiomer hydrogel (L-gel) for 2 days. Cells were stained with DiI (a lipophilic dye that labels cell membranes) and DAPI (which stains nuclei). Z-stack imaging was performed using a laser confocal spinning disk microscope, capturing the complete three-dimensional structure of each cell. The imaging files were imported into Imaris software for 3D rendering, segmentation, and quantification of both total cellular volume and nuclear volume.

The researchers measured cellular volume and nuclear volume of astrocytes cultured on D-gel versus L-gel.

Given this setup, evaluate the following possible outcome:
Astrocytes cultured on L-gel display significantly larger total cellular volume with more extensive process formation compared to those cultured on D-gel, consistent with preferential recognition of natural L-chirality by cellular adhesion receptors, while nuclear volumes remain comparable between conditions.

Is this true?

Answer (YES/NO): NO